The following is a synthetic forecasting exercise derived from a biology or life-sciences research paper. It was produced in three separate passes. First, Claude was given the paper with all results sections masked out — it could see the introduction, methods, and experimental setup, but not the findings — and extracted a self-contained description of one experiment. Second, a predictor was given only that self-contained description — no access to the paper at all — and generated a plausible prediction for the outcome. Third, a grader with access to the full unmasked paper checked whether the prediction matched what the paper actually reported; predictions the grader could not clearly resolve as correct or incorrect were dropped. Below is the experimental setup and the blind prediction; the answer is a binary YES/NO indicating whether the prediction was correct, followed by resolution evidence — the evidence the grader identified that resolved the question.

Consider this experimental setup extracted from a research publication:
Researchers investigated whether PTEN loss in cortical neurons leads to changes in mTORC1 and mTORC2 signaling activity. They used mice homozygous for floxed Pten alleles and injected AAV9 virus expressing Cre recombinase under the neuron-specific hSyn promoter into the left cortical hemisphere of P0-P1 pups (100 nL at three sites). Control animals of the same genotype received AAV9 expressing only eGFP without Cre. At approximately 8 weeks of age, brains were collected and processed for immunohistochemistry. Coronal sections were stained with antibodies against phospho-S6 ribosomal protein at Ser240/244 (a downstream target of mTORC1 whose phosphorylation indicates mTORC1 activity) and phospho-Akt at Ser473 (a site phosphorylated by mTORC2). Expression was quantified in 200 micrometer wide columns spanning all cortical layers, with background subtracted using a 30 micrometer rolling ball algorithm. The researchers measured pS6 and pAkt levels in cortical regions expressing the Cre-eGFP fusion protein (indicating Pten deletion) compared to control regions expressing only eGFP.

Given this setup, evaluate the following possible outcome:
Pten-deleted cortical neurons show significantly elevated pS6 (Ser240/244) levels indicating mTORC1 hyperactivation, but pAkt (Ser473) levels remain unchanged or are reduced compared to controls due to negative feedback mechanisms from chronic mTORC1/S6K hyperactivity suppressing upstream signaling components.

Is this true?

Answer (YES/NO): NO